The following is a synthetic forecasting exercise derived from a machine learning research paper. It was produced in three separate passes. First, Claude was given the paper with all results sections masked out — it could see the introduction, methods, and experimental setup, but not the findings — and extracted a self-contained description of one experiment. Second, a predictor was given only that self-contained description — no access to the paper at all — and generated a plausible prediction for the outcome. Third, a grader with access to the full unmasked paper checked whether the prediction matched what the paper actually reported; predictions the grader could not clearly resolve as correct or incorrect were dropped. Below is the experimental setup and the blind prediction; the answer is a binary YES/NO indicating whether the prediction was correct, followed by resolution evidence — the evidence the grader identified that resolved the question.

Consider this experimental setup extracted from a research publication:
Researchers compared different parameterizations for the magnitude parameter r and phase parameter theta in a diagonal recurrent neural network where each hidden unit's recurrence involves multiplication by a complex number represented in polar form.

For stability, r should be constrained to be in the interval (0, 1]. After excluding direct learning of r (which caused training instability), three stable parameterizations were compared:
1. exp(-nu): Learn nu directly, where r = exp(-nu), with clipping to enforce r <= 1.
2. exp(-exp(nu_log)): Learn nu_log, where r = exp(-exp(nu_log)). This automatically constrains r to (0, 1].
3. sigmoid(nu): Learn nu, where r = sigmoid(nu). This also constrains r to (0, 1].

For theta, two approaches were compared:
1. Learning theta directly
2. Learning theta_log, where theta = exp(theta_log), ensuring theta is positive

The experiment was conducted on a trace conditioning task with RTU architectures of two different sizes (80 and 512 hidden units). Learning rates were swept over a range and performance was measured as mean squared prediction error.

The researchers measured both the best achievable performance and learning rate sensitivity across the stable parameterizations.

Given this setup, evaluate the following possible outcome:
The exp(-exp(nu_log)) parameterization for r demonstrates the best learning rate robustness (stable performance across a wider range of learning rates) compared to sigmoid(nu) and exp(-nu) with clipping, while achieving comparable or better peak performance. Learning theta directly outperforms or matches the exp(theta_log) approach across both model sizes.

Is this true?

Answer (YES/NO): NO